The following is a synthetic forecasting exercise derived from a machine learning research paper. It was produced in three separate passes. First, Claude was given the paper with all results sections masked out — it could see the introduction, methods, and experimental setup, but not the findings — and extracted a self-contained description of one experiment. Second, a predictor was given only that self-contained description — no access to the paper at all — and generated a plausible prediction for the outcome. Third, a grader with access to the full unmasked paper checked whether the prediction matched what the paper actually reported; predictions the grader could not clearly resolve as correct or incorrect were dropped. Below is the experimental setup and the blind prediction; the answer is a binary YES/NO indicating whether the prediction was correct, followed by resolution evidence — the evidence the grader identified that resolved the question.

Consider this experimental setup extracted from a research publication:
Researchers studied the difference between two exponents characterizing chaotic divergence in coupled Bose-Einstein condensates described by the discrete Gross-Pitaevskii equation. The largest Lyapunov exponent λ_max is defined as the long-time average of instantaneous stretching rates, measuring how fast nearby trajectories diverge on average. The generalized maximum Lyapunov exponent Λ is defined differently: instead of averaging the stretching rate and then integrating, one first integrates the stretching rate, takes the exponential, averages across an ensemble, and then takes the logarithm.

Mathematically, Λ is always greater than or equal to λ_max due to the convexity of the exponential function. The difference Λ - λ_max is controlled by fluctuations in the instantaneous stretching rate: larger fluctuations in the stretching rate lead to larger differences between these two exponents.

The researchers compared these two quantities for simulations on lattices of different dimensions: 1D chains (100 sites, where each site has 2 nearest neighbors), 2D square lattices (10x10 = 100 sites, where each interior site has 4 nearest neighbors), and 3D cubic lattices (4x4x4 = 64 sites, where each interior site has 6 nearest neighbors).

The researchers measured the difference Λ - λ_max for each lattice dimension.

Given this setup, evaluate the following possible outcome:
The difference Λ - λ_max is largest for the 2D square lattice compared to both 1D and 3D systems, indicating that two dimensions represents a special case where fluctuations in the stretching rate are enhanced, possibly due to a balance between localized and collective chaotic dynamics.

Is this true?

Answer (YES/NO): NO